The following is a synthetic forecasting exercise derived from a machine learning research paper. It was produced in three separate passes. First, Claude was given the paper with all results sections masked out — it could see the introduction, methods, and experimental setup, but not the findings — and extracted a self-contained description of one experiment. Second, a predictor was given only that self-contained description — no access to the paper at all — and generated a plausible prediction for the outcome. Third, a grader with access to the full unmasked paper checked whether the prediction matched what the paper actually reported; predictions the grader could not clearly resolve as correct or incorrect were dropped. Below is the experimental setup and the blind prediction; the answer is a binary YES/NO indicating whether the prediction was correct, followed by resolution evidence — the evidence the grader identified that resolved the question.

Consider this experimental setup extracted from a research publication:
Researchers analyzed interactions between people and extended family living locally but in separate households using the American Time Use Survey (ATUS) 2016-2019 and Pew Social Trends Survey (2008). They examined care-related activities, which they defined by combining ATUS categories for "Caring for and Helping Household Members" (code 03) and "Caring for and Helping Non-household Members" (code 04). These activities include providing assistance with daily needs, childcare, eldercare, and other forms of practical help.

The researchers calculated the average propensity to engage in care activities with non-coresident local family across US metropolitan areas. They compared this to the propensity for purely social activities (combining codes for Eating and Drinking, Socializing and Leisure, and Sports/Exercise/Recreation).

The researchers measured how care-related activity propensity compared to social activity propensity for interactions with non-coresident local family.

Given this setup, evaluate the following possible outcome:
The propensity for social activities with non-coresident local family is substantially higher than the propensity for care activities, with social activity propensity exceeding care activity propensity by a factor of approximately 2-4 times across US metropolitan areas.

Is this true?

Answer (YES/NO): YES